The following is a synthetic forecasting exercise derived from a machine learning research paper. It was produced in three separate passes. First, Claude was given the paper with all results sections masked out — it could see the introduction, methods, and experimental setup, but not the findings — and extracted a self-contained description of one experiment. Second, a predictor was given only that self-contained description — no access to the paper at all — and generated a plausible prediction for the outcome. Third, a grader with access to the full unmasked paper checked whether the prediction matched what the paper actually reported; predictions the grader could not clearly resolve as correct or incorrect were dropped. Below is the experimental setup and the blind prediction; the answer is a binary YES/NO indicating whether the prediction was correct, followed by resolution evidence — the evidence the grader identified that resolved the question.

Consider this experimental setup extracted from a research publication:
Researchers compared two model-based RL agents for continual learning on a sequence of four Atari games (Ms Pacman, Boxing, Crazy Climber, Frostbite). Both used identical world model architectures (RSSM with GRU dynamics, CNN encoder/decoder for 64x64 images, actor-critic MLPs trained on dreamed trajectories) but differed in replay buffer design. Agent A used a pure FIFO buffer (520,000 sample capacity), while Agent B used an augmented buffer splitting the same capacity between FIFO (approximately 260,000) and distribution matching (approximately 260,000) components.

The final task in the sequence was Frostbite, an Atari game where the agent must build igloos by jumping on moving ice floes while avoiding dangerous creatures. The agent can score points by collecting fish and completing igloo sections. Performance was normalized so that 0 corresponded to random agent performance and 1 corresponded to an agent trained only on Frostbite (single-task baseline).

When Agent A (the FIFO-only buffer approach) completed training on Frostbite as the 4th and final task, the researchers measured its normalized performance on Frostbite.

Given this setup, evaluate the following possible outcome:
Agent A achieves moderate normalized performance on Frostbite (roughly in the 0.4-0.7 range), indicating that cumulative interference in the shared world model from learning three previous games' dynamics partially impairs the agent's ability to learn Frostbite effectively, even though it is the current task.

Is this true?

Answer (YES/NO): NO